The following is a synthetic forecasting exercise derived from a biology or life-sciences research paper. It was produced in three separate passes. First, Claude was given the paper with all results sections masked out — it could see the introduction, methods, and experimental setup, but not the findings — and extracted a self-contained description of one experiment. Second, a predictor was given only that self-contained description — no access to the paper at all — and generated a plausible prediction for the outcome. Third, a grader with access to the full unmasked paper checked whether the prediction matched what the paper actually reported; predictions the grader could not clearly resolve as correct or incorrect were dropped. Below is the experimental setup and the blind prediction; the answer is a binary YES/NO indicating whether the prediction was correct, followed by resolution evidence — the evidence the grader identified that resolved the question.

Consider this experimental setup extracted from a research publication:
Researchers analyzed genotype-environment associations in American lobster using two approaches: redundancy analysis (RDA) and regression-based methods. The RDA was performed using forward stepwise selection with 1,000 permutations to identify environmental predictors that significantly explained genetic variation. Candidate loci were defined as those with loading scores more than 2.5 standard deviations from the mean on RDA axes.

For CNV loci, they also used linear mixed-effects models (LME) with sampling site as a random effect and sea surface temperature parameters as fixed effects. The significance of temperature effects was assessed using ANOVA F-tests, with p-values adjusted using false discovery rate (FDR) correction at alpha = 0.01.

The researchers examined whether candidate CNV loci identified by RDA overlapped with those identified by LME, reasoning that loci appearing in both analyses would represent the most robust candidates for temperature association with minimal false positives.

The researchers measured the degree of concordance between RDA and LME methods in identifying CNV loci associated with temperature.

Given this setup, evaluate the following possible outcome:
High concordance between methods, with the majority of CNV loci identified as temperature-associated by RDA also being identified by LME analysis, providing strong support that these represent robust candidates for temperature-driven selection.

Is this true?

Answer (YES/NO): NO